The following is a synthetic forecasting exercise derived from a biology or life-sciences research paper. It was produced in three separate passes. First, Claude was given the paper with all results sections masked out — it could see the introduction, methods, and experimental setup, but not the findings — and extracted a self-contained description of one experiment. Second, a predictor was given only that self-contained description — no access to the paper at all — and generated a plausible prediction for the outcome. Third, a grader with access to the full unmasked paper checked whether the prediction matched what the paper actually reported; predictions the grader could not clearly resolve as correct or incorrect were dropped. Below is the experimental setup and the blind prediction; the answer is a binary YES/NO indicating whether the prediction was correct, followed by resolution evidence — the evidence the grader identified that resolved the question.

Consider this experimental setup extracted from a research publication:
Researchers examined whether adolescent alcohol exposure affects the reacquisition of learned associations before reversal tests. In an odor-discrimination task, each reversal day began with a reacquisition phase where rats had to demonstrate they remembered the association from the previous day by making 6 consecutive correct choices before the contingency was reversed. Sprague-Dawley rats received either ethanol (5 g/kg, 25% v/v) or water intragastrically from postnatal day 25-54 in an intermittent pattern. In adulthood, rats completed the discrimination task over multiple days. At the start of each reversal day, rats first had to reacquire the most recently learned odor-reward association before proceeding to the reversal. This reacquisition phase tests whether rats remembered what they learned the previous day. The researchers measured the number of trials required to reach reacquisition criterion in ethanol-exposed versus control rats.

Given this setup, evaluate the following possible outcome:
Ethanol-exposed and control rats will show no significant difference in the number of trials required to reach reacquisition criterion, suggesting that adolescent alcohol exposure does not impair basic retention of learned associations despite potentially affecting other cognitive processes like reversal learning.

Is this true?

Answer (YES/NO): NO